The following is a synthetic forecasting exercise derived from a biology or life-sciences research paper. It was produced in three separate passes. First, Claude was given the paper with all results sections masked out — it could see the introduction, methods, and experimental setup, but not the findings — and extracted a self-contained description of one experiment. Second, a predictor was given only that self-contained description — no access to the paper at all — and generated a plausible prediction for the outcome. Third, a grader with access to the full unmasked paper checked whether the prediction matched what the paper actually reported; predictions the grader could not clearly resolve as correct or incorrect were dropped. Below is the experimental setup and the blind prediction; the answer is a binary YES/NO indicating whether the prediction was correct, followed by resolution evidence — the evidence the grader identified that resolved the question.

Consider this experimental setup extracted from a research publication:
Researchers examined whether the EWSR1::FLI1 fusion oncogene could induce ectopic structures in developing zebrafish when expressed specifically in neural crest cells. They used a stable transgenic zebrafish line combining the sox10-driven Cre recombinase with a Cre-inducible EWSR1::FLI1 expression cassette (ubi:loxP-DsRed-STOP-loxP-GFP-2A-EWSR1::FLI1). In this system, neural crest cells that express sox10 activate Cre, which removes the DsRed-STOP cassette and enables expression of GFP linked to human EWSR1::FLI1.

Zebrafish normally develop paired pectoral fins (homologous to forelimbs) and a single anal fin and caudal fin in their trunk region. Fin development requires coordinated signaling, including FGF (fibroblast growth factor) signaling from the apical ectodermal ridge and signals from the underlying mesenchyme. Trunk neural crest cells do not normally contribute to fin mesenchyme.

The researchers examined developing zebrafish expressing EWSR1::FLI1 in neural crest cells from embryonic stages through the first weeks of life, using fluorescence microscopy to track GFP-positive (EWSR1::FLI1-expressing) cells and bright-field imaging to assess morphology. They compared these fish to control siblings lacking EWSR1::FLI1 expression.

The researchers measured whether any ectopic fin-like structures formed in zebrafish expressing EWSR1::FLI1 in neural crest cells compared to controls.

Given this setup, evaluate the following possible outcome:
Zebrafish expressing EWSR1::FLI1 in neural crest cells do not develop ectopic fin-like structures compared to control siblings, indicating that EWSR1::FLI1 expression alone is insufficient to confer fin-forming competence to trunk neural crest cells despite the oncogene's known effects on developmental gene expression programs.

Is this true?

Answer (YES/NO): NO